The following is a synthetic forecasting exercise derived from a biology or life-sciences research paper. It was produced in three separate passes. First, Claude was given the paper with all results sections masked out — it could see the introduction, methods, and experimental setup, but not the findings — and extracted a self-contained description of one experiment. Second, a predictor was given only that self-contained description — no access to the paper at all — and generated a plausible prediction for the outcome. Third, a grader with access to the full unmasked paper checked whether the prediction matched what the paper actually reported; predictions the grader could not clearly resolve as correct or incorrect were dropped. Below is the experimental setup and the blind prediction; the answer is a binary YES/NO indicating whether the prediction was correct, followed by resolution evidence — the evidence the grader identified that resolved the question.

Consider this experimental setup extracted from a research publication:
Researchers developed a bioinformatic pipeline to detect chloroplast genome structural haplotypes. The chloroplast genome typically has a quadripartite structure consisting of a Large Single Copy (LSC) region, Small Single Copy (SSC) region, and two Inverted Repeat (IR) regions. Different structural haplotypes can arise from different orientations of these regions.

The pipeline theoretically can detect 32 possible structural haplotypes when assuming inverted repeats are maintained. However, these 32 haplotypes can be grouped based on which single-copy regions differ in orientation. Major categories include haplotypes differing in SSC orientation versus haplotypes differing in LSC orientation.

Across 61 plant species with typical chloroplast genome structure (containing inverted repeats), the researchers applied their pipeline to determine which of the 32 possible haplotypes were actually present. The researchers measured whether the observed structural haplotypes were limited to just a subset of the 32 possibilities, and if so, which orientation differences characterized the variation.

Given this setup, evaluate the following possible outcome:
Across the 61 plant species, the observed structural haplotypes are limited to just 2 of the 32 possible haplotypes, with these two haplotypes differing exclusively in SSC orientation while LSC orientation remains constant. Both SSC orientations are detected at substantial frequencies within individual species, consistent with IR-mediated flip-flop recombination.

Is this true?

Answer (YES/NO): NO